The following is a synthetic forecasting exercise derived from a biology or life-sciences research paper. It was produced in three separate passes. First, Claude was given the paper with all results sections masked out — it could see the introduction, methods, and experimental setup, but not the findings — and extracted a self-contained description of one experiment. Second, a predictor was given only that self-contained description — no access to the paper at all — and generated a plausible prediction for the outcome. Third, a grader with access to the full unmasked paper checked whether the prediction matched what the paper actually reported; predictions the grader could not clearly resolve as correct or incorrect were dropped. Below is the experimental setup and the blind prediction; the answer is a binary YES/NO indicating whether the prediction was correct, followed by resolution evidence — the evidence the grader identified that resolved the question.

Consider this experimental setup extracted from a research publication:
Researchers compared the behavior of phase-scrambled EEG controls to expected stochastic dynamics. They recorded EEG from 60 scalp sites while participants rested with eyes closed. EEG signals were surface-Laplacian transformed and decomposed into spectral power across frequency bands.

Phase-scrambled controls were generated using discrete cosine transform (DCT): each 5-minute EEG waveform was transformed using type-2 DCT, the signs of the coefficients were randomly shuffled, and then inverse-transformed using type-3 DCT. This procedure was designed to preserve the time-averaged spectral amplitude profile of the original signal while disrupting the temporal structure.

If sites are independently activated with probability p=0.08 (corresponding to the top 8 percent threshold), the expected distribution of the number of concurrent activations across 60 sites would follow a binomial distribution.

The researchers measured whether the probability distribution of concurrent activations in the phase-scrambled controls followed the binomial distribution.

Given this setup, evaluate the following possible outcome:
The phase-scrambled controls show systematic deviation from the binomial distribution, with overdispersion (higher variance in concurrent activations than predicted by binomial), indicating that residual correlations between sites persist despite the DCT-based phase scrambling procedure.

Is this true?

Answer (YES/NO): NO